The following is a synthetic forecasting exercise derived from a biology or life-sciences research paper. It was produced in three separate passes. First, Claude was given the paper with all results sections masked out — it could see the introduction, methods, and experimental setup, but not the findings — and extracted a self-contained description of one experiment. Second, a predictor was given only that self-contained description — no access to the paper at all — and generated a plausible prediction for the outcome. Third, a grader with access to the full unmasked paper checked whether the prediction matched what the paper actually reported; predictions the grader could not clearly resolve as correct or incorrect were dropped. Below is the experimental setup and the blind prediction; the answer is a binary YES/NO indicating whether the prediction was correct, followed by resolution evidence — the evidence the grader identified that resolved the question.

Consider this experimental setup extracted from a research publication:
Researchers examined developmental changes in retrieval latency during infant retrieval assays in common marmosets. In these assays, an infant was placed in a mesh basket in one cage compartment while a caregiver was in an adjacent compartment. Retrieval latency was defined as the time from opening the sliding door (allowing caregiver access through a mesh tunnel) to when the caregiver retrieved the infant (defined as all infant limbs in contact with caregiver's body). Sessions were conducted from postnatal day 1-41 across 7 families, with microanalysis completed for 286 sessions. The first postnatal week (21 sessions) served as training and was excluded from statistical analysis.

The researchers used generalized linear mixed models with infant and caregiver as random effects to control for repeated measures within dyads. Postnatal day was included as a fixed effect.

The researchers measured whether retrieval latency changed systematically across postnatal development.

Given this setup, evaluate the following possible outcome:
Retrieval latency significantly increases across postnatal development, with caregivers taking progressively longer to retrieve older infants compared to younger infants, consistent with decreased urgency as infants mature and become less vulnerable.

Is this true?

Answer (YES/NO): YES